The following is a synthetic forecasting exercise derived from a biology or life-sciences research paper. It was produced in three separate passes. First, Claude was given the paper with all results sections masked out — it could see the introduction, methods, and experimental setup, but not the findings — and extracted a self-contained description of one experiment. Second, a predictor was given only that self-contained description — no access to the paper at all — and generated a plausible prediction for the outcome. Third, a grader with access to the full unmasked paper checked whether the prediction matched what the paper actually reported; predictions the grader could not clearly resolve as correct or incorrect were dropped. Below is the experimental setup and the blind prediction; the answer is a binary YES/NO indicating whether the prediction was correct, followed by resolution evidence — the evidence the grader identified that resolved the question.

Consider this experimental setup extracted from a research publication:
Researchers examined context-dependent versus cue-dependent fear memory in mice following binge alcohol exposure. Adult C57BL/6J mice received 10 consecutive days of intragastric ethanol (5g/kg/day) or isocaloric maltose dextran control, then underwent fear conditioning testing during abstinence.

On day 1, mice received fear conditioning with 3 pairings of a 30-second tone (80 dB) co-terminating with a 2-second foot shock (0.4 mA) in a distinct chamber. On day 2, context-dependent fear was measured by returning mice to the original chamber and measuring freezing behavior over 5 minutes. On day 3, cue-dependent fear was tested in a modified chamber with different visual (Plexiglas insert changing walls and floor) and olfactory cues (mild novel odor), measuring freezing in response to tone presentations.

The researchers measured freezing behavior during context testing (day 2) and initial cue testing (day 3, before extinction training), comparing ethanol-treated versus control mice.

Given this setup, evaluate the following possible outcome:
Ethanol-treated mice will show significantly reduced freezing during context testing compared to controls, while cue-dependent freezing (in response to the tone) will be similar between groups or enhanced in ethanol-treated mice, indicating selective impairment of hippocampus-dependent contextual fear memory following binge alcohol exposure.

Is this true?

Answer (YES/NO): NO